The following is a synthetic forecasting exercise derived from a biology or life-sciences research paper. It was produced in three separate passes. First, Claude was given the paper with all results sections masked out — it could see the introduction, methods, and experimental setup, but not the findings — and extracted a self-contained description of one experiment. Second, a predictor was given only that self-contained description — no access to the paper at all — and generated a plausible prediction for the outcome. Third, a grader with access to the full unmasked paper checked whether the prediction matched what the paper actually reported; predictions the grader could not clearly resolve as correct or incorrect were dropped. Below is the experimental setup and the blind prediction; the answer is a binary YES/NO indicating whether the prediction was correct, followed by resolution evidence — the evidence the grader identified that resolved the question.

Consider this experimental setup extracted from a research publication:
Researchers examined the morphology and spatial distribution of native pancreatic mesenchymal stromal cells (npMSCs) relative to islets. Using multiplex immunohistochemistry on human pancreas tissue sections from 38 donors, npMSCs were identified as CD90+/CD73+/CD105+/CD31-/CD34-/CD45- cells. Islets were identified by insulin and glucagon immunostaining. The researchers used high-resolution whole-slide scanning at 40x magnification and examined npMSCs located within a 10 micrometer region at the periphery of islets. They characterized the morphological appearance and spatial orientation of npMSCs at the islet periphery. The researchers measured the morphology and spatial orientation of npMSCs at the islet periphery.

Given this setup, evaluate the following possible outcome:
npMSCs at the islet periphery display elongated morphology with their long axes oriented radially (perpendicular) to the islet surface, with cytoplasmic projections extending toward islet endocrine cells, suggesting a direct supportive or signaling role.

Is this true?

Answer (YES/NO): NO